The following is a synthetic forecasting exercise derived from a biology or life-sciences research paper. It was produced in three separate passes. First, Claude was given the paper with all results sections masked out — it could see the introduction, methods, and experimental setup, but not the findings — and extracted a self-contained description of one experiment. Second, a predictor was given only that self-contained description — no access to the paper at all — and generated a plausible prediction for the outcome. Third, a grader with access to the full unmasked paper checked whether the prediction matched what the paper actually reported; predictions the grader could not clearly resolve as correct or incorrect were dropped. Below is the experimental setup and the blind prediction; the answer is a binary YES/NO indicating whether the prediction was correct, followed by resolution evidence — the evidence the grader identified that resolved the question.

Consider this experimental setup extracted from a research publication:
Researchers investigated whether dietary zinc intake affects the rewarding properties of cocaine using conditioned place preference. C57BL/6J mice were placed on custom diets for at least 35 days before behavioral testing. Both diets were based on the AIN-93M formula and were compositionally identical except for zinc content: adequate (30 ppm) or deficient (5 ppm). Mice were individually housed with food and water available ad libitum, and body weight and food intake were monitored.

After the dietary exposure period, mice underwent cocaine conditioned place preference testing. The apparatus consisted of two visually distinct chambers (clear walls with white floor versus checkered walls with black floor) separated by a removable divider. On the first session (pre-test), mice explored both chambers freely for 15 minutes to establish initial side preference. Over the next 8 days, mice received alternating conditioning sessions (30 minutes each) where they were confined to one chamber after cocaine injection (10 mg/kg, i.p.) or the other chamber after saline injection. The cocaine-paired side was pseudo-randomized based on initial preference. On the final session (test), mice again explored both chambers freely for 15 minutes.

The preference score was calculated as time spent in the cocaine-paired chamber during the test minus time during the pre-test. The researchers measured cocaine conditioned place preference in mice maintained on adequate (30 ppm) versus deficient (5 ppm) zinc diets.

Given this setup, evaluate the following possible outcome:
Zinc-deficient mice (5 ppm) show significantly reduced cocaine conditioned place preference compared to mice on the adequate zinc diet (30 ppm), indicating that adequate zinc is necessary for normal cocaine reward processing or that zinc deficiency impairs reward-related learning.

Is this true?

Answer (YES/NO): YES